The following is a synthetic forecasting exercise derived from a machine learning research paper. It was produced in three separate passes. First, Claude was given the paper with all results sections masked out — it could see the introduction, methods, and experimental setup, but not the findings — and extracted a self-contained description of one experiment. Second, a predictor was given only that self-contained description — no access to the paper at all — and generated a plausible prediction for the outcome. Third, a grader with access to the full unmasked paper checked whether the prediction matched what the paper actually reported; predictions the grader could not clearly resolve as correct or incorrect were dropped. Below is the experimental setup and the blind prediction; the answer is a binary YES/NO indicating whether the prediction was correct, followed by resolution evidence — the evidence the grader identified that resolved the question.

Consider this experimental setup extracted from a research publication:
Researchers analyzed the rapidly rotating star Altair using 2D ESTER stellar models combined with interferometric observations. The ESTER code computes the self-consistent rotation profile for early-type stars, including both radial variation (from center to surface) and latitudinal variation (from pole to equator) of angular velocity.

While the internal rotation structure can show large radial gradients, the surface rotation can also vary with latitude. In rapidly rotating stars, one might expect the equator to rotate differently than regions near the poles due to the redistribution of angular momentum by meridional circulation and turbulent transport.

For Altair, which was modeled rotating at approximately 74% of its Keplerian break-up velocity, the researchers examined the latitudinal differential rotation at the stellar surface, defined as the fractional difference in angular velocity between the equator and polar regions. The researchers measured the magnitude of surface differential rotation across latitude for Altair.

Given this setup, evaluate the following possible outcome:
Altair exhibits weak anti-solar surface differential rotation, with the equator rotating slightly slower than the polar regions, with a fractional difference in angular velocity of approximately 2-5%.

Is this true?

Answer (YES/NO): NO